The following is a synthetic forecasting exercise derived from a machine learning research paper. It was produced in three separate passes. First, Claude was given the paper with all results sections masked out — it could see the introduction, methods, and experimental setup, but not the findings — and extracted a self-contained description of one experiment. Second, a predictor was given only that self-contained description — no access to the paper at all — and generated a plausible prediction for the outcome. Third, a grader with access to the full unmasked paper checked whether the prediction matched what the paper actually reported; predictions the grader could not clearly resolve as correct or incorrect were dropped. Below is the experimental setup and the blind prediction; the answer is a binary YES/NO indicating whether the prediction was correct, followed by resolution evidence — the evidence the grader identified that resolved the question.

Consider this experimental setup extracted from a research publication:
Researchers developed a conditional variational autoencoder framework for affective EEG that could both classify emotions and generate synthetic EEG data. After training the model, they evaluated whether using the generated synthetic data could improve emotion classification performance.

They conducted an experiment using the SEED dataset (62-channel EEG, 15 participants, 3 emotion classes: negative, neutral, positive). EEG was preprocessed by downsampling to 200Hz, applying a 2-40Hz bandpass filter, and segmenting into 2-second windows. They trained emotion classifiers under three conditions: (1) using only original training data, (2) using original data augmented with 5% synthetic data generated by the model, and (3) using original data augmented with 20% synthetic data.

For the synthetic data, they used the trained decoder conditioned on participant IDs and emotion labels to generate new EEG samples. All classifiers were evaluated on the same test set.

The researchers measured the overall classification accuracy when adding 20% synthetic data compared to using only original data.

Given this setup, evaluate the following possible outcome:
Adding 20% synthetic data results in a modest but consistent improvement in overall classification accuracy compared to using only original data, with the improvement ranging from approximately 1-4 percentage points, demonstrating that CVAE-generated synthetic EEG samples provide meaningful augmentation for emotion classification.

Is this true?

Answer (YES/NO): YES